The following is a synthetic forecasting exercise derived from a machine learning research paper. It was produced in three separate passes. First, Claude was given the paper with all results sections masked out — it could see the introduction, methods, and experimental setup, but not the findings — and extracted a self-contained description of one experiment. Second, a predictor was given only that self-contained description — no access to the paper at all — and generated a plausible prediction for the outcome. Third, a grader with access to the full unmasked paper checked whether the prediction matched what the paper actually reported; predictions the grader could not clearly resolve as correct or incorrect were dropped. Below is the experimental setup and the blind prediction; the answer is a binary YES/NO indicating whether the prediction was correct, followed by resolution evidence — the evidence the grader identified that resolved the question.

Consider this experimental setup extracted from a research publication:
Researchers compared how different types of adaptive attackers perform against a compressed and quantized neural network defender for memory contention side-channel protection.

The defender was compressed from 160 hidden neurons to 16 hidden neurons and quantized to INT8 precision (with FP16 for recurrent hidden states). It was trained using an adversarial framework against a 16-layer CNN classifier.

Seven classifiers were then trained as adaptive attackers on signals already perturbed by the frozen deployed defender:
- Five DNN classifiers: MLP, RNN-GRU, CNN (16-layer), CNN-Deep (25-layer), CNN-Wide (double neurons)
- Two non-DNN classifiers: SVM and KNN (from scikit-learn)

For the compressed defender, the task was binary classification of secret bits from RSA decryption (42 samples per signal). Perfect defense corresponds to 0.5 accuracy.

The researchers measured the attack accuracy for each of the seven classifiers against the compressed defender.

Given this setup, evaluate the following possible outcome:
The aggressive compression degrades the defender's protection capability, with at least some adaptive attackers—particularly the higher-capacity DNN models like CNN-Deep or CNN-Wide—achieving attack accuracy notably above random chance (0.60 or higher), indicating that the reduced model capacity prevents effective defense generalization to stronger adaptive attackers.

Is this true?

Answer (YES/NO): NO